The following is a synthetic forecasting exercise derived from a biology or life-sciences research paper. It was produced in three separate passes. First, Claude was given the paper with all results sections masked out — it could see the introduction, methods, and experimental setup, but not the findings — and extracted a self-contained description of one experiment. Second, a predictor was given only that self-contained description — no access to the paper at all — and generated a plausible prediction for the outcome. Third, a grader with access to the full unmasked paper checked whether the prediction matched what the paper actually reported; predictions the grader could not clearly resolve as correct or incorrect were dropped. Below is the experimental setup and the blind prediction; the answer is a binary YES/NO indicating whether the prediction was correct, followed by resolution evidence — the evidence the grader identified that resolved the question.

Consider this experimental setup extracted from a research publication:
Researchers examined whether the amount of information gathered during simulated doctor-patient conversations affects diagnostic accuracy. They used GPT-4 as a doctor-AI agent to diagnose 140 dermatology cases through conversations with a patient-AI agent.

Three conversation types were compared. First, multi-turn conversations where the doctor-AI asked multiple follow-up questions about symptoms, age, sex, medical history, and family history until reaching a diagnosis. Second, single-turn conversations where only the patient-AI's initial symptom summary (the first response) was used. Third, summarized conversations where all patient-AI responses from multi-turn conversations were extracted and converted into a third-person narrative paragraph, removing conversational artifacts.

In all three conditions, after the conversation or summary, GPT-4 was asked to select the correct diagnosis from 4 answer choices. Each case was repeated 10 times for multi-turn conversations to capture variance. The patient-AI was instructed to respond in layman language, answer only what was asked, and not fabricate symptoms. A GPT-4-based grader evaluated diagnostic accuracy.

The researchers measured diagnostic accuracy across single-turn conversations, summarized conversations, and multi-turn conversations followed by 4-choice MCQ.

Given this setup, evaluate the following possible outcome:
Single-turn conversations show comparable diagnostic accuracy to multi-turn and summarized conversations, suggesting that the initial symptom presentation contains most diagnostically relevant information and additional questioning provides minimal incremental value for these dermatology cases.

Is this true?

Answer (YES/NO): YES